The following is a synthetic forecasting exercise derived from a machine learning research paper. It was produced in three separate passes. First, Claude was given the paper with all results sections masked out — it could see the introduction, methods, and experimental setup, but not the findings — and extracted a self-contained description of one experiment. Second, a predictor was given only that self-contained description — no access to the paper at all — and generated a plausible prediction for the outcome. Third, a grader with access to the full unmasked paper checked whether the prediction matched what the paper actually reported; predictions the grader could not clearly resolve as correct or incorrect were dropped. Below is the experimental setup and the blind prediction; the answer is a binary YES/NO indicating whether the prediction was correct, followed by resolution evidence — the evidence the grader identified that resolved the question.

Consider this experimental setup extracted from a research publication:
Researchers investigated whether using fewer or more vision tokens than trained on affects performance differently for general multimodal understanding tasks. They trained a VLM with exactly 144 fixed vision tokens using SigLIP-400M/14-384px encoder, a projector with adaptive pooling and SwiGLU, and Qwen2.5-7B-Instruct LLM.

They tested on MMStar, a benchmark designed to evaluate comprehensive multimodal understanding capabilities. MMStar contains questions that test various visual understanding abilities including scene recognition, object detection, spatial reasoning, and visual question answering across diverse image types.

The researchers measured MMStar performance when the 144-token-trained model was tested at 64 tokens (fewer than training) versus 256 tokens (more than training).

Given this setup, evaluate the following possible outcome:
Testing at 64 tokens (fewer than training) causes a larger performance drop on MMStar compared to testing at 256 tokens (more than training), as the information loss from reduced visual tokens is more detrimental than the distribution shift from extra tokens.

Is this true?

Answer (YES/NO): YES